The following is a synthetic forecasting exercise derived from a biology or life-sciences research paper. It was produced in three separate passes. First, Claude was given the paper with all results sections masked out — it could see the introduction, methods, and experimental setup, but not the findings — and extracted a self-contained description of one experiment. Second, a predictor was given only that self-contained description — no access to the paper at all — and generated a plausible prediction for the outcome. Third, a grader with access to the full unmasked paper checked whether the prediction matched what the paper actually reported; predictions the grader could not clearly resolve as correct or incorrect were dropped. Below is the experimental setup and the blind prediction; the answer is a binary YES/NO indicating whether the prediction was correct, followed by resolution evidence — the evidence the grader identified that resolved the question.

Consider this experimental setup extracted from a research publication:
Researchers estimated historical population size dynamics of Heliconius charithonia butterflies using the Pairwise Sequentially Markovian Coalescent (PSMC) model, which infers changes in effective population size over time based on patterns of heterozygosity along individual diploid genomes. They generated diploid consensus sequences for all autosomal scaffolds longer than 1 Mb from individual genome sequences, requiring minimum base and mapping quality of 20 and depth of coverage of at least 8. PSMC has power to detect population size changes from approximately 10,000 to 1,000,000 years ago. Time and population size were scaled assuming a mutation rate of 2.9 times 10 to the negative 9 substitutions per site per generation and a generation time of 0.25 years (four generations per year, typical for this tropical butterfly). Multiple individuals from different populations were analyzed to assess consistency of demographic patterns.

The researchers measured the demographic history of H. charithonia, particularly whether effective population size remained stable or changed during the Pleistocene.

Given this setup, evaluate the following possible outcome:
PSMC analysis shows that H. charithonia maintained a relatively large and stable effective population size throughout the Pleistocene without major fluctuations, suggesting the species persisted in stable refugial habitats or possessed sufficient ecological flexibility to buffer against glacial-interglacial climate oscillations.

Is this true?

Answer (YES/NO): NO